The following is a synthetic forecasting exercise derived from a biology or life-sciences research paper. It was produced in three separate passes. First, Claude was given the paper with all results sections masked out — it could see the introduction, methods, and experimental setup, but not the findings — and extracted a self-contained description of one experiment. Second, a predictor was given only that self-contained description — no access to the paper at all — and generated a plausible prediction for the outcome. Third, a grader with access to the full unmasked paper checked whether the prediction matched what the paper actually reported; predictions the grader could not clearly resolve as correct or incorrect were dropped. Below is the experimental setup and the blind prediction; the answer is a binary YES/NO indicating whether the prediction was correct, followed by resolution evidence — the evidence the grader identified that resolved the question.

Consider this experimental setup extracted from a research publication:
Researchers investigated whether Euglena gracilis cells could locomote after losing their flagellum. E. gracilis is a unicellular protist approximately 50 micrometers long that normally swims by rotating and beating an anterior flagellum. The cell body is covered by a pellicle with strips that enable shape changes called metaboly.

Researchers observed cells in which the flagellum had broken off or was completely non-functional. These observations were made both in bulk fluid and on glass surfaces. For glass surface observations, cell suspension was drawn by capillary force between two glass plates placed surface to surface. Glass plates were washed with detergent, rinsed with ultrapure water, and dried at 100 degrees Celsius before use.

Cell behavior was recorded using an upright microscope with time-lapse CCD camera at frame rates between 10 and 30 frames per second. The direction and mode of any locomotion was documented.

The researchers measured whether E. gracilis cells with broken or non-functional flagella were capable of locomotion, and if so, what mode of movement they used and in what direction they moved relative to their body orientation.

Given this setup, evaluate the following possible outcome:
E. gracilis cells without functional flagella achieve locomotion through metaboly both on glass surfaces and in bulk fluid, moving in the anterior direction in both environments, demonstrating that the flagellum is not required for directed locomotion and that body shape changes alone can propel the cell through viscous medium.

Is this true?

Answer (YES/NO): NO